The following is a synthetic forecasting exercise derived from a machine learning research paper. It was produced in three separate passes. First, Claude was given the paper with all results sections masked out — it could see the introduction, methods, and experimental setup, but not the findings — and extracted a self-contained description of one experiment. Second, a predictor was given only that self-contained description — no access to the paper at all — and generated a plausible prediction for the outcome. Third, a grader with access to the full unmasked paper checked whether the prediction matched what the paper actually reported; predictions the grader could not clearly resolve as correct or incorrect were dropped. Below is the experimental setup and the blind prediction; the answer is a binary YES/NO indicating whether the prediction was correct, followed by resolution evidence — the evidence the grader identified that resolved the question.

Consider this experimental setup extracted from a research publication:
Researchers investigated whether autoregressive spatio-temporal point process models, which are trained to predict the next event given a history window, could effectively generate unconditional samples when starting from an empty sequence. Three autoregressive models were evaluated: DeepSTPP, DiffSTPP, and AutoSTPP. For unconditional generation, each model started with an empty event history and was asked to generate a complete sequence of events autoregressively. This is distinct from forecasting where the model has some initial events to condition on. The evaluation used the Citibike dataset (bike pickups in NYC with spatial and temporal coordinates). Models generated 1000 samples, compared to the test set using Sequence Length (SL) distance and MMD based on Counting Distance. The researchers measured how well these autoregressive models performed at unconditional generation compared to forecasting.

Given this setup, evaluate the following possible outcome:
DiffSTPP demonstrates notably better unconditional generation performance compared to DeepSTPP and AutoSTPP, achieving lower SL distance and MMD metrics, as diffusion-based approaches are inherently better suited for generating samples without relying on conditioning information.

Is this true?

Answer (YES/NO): NO